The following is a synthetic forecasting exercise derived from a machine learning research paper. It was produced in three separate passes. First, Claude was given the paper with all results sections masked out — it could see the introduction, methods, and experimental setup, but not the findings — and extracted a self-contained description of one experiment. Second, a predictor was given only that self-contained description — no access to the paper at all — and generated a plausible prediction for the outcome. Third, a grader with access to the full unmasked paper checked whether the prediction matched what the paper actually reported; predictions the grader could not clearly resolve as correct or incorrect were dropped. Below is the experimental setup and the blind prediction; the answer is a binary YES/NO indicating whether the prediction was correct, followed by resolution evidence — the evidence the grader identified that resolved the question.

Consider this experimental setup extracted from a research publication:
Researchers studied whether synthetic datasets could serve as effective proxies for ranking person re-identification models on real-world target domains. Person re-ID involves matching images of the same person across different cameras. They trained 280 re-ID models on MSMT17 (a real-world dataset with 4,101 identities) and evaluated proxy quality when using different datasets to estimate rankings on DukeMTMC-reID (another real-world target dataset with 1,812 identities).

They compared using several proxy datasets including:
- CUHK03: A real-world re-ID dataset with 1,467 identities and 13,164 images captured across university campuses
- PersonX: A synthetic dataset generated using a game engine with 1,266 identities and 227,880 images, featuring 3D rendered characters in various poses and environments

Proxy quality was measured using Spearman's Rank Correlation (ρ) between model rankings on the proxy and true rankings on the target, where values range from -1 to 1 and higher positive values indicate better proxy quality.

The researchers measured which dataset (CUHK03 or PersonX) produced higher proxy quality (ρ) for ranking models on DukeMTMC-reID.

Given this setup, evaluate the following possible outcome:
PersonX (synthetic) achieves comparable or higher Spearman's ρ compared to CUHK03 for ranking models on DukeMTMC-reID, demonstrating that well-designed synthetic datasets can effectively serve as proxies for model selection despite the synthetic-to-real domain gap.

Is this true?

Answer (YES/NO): YES